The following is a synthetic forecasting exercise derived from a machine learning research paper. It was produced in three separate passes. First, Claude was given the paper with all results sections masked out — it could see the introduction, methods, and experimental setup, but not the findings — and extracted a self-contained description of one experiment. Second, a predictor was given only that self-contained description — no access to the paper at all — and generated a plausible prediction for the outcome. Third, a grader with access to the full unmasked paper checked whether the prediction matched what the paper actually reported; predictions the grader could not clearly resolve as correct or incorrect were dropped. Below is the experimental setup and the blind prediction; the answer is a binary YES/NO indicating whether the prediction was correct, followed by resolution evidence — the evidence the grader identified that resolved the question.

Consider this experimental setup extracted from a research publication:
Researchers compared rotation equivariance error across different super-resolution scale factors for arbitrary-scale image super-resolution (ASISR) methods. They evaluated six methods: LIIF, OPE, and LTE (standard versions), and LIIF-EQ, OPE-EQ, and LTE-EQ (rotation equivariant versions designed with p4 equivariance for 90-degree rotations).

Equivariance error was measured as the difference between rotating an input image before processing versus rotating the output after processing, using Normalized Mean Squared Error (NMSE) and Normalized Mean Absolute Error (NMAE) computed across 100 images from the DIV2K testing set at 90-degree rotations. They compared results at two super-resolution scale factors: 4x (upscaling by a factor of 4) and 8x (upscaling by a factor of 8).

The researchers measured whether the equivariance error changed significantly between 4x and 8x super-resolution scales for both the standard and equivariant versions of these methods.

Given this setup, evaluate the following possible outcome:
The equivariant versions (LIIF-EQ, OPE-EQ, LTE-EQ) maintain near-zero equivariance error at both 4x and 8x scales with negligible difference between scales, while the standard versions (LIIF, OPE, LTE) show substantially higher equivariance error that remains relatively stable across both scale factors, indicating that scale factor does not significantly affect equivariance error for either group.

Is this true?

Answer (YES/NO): YES